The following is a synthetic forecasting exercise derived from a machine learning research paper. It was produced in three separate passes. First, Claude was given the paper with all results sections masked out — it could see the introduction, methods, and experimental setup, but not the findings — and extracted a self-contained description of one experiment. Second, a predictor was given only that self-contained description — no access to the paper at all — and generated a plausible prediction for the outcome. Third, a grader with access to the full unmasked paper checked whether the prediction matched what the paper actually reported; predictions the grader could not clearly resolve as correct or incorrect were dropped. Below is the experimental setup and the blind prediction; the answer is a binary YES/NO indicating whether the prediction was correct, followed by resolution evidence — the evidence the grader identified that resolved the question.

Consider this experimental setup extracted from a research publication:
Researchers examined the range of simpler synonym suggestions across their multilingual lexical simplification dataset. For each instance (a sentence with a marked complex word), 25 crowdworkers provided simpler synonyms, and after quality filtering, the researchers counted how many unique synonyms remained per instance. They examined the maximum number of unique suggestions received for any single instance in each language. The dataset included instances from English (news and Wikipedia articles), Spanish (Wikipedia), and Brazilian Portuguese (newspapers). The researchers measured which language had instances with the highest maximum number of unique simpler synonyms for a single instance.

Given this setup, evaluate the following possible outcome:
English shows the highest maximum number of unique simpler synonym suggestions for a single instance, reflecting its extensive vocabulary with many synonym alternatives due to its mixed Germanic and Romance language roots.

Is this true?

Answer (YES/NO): YES